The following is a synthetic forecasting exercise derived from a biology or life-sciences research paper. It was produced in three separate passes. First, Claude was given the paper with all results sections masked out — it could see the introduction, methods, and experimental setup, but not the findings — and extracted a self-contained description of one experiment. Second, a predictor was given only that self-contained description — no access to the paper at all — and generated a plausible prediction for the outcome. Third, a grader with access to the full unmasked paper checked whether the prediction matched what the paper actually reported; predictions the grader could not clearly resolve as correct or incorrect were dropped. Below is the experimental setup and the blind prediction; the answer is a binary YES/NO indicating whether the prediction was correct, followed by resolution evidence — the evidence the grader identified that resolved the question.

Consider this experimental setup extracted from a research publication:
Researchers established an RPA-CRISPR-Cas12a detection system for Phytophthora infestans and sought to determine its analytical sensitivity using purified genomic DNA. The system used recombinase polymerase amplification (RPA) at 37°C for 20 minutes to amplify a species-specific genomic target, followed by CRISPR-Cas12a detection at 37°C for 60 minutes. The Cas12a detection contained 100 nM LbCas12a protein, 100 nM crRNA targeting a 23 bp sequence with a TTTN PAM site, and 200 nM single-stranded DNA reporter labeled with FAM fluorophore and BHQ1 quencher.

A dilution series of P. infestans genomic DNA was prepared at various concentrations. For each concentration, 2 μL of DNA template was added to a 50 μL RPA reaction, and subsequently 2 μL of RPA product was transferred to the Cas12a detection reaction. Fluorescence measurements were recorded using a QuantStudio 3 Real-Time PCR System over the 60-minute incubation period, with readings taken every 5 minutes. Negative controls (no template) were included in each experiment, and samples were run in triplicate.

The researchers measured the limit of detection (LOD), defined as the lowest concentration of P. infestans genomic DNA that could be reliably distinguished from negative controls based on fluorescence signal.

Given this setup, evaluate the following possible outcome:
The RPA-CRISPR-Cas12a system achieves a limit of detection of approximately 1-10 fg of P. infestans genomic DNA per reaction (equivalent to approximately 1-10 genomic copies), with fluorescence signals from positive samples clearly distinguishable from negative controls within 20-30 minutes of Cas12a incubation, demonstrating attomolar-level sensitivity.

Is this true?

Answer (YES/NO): NO